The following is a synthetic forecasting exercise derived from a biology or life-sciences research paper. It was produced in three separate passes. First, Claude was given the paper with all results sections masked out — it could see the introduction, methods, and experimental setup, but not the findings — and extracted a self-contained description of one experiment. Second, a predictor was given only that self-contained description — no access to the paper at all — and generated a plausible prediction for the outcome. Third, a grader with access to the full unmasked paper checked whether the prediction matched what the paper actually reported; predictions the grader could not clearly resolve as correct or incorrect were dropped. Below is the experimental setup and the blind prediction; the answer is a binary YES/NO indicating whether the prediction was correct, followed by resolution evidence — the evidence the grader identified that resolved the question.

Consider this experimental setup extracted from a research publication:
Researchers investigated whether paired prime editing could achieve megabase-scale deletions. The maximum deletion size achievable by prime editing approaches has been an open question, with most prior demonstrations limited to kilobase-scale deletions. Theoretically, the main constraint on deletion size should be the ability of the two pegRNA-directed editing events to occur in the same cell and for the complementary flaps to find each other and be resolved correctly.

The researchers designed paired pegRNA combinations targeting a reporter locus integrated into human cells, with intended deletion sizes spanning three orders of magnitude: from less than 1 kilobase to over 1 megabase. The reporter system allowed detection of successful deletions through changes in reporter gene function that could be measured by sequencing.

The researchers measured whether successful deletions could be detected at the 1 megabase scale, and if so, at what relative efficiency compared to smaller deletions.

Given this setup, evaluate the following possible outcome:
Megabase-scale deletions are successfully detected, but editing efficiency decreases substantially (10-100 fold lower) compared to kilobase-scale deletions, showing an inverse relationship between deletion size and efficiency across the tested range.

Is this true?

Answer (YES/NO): YES